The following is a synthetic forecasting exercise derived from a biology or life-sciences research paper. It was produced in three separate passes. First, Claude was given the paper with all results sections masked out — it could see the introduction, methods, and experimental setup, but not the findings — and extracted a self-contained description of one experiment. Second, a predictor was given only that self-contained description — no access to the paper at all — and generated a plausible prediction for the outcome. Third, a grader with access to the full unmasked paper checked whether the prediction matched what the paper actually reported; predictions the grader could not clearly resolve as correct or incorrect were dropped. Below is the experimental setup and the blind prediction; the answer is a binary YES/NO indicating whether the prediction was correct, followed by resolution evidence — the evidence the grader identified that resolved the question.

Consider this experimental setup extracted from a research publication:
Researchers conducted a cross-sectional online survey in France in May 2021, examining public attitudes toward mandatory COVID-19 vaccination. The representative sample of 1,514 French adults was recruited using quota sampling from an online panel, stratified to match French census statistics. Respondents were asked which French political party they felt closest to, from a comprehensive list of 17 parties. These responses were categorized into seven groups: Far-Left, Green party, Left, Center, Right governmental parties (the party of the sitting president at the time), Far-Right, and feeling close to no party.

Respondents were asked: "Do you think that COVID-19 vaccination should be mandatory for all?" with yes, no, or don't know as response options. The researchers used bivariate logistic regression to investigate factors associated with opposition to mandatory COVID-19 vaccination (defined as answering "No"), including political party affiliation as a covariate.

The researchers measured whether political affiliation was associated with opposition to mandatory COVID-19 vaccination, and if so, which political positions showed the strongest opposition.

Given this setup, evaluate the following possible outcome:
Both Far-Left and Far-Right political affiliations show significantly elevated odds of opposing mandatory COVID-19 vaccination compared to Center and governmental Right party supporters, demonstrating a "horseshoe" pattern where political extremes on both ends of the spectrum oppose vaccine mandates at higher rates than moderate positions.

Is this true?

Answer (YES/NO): NO